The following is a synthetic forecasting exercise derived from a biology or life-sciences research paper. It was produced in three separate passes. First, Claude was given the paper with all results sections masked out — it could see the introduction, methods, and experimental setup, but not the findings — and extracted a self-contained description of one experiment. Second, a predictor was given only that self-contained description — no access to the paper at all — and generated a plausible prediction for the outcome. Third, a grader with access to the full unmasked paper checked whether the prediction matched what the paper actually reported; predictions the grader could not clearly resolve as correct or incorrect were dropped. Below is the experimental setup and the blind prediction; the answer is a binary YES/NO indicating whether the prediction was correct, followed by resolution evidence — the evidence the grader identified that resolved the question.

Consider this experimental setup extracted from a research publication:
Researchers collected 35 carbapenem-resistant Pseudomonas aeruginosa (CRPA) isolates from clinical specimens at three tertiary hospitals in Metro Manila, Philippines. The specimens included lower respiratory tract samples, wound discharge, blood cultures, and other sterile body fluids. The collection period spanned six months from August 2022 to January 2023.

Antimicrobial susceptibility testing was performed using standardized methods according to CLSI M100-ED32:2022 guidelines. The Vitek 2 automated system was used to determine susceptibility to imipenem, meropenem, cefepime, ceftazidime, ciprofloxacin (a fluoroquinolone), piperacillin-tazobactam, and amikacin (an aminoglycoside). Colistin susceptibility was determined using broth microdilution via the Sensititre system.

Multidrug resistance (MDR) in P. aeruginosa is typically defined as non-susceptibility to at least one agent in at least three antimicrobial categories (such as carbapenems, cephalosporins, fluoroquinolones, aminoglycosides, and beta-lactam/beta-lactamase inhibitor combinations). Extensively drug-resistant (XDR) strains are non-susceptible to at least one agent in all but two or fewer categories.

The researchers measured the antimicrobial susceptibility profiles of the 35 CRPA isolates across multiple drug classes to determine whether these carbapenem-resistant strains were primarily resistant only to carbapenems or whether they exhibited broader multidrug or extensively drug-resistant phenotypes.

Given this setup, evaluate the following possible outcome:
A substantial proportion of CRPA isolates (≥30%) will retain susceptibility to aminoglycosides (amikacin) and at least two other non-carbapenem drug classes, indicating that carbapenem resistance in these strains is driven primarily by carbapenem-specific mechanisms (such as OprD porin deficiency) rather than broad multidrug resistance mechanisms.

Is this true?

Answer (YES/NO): NO